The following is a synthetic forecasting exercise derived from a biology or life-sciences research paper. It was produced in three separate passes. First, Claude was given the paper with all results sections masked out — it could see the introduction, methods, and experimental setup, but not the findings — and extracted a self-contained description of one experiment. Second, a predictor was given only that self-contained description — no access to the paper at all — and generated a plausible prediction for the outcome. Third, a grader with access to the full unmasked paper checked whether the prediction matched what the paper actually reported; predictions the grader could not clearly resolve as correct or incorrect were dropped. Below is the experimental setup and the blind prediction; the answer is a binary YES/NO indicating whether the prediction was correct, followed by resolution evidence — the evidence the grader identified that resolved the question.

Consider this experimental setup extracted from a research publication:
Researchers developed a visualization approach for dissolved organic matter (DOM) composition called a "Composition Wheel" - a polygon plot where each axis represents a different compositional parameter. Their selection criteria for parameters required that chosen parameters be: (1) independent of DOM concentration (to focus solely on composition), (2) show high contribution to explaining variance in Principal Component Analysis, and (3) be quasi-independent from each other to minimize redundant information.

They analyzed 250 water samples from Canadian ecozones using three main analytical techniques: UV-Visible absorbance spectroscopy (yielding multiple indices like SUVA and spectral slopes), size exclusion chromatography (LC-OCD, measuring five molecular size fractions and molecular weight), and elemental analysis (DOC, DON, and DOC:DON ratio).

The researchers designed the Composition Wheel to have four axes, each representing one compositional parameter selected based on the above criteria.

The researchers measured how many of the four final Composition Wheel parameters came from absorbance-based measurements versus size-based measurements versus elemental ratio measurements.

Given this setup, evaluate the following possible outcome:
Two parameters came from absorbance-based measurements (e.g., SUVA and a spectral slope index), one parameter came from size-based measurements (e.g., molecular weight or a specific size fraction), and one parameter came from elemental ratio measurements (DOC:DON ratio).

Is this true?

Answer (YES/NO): YES